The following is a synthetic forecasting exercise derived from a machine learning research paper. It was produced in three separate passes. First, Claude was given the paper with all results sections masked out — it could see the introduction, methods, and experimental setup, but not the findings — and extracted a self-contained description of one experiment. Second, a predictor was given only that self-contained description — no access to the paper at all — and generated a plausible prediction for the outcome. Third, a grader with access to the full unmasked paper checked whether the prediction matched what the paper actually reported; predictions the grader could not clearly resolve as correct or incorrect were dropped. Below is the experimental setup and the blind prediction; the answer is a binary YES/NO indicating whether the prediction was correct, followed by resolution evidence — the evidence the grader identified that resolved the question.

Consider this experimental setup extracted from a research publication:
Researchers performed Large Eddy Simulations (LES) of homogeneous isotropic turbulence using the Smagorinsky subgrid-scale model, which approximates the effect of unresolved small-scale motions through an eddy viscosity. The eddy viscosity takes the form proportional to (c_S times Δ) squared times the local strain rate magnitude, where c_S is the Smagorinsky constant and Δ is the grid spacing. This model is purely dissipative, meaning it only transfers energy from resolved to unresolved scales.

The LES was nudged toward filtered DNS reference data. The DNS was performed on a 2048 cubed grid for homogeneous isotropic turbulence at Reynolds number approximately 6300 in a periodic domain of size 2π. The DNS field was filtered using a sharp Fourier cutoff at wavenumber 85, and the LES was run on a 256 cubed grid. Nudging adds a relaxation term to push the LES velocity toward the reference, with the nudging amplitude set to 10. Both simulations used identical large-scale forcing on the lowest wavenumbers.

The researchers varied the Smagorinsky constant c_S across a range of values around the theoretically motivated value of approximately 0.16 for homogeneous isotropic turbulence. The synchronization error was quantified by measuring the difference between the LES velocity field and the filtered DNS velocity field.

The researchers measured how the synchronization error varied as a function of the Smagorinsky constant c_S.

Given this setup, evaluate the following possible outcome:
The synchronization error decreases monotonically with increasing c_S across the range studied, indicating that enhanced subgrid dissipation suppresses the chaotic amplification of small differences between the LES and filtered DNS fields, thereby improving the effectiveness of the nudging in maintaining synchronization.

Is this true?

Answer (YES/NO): NO